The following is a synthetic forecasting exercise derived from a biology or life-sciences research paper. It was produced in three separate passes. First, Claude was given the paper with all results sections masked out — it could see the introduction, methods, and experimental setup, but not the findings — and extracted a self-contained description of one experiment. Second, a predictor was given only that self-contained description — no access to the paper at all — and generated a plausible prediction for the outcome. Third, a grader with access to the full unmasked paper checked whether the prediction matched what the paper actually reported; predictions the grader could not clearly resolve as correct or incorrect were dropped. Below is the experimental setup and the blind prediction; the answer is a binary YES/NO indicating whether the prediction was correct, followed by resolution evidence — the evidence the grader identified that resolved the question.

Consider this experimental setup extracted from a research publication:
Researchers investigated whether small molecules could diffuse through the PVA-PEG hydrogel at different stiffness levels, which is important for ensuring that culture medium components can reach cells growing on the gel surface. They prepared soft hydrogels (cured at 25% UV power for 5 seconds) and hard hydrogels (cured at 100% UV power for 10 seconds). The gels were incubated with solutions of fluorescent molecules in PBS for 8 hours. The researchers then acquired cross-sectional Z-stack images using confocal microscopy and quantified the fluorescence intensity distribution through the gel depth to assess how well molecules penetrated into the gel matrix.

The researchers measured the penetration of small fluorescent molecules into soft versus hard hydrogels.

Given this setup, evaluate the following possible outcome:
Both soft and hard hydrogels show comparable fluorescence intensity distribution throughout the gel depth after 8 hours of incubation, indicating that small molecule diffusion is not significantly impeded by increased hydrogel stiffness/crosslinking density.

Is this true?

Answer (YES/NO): NO